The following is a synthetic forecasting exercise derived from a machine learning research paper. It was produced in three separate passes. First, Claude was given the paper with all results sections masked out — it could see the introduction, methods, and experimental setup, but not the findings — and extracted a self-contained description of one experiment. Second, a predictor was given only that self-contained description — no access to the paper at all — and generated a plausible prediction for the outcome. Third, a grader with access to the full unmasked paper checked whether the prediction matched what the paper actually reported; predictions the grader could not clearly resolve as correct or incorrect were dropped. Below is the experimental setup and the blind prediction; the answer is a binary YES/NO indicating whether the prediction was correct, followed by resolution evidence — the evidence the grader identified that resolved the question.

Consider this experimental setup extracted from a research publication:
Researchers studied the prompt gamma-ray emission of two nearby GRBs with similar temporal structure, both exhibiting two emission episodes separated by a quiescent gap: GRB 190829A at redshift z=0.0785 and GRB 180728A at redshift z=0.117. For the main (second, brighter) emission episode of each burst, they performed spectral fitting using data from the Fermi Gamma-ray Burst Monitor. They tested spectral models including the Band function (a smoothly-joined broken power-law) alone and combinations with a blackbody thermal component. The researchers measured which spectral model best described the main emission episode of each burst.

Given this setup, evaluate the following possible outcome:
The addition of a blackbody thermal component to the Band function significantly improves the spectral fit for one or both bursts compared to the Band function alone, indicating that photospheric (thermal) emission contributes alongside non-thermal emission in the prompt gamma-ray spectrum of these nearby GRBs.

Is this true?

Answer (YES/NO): YES